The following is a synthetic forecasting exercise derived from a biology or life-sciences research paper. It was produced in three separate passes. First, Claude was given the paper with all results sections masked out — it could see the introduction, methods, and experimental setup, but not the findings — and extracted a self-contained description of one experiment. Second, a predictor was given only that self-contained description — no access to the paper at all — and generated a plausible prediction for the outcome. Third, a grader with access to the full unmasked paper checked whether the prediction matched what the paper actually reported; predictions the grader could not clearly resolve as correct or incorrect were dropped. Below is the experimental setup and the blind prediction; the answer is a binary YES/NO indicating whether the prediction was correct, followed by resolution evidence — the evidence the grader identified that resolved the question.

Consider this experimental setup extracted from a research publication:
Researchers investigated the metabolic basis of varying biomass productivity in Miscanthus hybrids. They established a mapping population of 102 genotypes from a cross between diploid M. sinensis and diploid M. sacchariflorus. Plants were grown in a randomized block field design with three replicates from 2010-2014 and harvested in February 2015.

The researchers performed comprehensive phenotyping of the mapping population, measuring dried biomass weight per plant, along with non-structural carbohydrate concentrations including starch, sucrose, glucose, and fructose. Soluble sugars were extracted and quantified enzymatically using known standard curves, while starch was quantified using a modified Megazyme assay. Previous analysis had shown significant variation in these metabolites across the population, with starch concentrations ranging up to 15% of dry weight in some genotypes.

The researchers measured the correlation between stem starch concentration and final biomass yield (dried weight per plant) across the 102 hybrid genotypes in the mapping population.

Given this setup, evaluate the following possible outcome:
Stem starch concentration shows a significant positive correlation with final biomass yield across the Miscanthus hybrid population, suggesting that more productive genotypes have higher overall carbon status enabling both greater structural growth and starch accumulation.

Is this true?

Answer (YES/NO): NO